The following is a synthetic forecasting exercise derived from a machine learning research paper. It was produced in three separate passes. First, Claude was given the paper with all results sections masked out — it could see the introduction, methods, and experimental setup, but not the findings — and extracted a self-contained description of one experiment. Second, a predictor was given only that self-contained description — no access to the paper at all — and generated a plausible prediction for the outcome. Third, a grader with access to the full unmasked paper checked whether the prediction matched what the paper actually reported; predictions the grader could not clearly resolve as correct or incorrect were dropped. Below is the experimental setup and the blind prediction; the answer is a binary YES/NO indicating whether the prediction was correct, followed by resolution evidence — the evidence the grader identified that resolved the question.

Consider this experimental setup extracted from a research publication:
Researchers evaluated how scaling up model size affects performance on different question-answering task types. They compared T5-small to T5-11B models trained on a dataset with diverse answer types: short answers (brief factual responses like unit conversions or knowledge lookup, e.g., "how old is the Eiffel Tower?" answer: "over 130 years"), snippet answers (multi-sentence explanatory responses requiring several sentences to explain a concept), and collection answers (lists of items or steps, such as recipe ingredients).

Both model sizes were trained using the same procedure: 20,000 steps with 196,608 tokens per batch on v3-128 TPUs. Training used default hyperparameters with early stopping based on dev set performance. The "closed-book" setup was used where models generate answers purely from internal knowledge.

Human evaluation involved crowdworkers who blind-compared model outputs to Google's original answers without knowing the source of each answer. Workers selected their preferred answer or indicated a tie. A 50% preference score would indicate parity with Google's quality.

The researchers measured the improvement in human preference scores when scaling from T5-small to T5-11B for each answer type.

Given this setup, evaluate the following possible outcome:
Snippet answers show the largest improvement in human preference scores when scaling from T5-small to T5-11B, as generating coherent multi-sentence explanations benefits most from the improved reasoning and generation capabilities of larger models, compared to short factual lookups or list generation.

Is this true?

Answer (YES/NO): NO